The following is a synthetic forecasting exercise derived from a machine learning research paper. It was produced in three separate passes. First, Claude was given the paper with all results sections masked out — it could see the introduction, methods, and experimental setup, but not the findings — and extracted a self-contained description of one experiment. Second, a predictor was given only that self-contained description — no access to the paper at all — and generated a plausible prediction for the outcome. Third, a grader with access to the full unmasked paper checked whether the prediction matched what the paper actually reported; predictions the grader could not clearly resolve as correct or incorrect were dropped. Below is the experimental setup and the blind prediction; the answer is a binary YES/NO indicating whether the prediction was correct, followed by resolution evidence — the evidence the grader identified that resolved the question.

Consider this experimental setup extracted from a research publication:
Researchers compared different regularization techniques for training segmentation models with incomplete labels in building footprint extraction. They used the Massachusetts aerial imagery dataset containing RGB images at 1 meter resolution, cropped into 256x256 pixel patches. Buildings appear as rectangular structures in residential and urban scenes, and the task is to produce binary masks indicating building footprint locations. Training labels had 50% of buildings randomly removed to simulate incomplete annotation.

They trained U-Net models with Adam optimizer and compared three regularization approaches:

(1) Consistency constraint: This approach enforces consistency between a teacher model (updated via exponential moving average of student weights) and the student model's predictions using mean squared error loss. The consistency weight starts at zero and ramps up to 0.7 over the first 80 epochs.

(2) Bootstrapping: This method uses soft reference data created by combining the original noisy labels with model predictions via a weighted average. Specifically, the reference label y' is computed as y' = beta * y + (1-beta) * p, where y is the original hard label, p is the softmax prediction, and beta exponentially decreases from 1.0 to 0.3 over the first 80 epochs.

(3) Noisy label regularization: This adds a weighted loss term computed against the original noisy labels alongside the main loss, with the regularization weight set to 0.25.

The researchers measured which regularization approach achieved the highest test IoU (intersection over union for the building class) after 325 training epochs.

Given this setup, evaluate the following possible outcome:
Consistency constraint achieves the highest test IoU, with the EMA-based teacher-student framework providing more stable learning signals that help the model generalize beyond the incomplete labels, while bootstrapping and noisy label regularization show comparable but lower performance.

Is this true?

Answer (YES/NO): NO